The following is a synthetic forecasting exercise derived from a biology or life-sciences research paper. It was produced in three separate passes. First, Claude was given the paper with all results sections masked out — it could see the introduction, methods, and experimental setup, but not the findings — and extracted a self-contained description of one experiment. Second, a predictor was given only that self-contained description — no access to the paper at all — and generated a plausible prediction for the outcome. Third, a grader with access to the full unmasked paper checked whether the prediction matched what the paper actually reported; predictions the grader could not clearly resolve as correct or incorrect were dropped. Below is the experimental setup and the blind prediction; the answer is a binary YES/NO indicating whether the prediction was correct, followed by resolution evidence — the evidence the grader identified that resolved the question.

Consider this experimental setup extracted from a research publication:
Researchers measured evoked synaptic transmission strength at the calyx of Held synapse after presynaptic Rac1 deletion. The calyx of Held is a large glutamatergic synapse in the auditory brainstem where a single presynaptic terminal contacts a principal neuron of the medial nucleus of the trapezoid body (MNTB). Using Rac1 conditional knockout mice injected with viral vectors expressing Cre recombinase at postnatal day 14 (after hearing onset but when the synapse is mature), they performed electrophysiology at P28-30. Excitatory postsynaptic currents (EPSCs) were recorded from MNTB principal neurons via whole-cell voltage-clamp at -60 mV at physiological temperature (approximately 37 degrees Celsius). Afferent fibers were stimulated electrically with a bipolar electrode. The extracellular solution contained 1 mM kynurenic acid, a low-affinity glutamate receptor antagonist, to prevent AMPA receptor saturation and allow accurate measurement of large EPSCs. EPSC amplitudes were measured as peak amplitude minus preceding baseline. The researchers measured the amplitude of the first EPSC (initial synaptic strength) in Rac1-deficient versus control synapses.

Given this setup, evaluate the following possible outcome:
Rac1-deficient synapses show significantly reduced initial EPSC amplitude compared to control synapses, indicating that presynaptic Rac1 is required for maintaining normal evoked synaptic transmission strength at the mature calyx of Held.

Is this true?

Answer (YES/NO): NO